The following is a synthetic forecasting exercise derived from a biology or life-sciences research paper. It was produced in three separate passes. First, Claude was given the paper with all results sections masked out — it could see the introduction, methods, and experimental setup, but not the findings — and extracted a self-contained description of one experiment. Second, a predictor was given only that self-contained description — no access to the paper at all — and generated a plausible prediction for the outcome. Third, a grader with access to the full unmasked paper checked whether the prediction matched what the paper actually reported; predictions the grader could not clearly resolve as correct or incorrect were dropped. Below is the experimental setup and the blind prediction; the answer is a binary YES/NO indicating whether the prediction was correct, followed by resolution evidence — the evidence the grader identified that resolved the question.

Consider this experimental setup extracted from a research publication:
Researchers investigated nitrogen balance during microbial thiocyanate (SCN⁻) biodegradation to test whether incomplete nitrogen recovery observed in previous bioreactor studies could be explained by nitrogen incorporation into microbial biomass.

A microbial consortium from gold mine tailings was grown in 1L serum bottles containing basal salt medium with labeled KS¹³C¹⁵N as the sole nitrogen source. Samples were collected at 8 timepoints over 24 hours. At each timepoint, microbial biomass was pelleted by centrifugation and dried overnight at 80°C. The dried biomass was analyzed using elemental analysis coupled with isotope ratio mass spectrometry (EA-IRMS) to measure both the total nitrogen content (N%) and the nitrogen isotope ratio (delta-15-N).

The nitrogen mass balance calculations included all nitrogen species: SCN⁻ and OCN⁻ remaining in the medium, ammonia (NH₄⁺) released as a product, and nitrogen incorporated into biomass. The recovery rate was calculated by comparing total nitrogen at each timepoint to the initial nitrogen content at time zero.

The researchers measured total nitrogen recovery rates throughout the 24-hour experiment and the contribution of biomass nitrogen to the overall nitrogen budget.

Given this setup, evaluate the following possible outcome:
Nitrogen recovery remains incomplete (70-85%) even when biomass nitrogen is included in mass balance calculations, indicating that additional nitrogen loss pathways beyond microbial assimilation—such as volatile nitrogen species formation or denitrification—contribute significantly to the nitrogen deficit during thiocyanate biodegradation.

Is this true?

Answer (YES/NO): NO